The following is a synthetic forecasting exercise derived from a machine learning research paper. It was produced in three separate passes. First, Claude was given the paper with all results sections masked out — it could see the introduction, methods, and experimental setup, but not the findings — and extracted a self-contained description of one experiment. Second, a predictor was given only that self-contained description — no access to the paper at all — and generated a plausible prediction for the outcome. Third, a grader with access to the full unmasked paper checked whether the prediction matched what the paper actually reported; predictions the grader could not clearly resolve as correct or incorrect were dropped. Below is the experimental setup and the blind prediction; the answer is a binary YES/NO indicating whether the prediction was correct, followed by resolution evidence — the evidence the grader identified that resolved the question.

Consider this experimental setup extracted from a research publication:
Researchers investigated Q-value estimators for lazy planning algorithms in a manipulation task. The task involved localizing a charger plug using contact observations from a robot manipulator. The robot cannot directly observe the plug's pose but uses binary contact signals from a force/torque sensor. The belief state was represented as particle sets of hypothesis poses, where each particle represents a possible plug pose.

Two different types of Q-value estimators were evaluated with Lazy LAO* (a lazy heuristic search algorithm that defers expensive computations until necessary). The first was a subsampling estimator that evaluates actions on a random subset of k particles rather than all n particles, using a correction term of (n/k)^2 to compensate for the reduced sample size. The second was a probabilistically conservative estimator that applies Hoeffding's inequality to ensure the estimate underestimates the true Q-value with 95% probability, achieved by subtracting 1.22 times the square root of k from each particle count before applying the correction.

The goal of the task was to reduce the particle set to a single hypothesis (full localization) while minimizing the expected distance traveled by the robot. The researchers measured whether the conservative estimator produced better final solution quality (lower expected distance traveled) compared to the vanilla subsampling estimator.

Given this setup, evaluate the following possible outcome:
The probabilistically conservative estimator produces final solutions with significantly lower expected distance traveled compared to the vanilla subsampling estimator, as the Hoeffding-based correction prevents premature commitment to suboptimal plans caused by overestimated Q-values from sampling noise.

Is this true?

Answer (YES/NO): NO